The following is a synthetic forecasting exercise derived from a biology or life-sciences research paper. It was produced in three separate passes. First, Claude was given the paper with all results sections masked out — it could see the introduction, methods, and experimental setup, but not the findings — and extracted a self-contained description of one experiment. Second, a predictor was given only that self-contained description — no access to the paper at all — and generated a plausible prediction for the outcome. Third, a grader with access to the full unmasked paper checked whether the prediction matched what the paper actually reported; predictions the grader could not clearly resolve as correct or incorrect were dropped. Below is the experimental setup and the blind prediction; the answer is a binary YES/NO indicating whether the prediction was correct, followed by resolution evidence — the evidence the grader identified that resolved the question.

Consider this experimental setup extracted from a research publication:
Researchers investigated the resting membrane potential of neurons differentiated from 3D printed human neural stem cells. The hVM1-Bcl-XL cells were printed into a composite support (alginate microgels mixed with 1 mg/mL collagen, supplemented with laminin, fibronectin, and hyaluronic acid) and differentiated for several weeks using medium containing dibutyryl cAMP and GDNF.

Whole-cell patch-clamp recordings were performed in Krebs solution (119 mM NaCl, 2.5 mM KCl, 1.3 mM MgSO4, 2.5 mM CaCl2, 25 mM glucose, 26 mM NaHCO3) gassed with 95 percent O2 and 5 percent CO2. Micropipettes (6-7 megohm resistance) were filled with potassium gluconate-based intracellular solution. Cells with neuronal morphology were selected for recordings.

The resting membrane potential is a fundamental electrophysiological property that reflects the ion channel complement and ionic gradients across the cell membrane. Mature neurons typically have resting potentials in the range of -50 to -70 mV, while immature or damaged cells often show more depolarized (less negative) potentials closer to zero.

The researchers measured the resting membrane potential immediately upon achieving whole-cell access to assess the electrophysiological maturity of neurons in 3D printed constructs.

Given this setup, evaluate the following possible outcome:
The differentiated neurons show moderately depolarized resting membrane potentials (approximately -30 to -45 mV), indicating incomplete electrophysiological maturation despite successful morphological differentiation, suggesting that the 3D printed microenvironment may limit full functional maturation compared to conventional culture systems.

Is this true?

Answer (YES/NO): NO